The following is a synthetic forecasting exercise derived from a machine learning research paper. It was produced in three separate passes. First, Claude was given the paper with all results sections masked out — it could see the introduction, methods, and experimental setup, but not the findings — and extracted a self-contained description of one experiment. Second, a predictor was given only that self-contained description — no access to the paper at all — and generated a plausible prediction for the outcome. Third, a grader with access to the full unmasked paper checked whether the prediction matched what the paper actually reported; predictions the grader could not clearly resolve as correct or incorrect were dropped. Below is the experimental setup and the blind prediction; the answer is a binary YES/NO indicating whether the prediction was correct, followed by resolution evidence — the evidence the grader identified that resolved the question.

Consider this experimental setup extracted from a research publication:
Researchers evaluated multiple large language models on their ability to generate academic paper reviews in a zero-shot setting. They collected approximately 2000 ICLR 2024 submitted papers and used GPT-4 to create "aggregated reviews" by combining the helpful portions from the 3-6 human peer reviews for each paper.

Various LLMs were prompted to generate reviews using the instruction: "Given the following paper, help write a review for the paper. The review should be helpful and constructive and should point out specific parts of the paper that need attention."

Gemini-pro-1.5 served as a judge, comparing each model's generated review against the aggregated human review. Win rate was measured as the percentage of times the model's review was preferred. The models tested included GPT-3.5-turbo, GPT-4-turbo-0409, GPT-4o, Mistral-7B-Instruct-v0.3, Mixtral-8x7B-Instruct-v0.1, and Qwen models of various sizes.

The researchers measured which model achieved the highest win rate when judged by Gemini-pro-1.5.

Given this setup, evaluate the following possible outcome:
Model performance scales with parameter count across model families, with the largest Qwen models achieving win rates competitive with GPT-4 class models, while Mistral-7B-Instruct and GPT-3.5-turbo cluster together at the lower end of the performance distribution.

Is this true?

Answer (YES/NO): NO